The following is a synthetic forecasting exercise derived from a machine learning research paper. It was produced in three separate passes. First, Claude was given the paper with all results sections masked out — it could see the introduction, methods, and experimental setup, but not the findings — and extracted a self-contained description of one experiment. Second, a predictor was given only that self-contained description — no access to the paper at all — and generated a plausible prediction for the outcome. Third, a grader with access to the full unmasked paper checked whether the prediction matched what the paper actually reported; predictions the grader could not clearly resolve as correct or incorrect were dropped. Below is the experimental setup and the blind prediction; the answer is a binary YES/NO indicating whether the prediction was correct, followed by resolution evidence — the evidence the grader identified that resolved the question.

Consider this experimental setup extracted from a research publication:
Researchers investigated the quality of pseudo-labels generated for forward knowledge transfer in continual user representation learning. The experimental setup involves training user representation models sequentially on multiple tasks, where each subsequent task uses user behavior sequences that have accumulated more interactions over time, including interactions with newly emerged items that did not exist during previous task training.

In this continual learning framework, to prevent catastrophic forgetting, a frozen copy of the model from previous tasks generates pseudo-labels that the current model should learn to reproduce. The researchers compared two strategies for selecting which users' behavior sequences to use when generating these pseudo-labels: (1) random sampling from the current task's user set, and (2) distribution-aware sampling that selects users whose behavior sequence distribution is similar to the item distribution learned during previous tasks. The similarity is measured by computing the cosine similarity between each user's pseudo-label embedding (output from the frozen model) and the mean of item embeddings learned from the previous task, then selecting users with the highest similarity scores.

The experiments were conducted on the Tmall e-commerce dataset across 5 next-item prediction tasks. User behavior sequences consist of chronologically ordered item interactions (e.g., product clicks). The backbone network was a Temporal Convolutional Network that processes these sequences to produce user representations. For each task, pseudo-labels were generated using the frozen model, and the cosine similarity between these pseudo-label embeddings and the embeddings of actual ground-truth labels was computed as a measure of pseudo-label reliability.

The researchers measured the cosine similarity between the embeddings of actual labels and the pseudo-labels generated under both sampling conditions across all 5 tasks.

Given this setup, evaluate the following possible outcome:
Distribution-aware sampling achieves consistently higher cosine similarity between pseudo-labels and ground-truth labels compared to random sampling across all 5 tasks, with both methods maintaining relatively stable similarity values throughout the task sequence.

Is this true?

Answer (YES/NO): YES